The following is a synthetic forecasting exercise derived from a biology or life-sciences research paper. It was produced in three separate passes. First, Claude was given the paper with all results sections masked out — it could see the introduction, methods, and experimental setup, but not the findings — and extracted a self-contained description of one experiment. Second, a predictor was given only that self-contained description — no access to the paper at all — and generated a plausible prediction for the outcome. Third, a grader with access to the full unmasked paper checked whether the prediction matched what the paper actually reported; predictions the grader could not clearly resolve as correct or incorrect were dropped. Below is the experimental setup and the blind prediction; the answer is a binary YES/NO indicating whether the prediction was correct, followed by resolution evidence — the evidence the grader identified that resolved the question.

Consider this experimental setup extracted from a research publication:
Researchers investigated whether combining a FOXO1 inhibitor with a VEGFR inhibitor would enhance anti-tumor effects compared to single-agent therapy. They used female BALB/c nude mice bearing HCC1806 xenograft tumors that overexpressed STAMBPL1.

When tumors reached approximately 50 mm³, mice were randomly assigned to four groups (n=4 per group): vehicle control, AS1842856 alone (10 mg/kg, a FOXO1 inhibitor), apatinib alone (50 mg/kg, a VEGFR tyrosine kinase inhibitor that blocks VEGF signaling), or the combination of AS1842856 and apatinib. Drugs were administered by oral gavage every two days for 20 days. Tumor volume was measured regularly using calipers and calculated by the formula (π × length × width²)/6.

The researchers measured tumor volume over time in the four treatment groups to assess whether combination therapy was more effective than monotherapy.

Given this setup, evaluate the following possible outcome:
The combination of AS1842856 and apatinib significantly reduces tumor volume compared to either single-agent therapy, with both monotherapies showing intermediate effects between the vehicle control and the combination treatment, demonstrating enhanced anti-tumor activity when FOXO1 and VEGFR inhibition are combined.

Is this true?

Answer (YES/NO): NO